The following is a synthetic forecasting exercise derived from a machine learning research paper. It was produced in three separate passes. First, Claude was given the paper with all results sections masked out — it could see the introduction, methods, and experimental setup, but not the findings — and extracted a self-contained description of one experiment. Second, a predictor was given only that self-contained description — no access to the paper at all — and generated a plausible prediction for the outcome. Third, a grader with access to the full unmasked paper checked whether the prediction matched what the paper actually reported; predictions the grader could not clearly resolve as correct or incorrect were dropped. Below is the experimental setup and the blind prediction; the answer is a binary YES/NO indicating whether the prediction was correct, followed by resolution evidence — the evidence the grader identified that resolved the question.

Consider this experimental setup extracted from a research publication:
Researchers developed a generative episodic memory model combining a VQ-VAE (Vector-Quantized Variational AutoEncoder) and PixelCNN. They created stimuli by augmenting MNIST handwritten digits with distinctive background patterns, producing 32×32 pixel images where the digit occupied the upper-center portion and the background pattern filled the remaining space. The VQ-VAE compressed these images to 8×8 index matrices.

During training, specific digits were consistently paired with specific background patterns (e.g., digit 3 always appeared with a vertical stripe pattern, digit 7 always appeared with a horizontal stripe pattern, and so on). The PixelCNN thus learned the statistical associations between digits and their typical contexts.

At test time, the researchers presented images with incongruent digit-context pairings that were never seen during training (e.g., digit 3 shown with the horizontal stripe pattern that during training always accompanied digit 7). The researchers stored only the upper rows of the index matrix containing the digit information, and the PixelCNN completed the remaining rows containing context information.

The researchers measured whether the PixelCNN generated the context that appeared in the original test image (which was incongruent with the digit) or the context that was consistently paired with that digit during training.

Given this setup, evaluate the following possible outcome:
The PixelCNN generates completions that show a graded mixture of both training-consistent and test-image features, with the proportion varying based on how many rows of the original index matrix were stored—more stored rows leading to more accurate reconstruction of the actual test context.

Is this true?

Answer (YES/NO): NO